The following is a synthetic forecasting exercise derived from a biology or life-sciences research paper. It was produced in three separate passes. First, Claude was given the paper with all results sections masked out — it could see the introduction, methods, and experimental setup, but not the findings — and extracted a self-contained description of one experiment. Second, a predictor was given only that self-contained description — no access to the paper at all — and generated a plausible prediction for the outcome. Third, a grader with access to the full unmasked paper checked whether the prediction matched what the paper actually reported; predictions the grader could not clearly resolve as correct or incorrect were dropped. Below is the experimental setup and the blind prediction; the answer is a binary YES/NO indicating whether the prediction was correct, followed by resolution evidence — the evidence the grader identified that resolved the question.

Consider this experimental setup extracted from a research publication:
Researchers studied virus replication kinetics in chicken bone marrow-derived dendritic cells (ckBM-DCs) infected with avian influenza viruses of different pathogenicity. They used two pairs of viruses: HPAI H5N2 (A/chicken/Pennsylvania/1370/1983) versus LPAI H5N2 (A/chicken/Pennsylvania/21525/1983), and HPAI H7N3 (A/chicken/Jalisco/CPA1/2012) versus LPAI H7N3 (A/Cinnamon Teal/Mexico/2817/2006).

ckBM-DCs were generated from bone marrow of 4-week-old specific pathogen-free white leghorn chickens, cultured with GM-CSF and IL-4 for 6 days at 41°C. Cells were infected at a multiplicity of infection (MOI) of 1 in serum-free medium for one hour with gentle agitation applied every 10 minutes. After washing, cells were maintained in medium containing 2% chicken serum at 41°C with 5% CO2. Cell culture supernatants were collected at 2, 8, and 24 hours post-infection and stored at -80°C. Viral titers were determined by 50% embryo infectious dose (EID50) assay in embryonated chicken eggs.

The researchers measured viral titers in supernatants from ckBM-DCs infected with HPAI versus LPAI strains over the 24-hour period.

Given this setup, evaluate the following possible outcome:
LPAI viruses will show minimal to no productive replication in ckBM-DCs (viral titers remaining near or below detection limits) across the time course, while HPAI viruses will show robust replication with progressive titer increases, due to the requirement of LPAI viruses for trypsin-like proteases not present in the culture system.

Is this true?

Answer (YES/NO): NO